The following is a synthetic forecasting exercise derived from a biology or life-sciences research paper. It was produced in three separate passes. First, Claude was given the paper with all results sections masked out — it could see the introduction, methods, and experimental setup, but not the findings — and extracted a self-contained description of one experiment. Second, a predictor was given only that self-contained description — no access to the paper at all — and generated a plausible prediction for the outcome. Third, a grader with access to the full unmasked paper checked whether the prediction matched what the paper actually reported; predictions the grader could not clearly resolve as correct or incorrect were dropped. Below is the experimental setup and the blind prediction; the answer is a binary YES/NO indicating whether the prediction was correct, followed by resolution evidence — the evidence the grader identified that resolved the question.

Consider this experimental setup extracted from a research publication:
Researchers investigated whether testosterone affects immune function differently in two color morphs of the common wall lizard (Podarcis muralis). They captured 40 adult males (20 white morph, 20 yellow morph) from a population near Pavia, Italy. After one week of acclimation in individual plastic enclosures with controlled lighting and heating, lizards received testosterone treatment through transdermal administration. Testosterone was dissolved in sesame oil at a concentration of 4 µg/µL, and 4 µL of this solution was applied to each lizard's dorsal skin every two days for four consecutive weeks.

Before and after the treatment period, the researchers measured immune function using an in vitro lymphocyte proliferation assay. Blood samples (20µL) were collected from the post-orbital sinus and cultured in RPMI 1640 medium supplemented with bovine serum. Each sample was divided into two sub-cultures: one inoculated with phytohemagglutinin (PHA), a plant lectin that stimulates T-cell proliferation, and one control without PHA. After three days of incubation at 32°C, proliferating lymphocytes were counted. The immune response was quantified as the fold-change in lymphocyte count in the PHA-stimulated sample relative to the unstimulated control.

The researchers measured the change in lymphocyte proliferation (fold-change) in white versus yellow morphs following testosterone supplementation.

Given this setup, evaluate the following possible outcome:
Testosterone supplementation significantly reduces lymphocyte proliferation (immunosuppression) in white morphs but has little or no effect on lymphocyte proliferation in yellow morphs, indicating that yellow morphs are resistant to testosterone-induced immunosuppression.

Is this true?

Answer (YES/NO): YES